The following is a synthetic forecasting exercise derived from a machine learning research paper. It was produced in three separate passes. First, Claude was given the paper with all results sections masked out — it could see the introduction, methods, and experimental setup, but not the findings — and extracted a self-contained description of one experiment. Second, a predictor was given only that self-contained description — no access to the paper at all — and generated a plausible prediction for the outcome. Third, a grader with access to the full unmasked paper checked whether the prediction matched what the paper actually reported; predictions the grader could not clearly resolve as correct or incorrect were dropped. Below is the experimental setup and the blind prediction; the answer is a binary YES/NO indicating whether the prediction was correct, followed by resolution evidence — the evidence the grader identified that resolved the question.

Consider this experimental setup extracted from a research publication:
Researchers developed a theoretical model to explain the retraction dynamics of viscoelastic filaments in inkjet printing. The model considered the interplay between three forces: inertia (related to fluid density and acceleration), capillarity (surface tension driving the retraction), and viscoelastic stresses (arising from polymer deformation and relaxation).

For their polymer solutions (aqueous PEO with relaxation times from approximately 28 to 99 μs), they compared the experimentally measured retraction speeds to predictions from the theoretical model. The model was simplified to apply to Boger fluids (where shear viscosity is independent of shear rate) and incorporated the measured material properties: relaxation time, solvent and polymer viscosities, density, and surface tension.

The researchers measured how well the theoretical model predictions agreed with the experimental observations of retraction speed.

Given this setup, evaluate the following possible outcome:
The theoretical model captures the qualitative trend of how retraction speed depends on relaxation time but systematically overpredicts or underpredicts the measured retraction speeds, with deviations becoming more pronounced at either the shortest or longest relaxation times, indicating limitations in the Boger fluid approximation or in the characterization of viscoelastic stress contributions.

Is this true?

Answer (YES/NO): NO